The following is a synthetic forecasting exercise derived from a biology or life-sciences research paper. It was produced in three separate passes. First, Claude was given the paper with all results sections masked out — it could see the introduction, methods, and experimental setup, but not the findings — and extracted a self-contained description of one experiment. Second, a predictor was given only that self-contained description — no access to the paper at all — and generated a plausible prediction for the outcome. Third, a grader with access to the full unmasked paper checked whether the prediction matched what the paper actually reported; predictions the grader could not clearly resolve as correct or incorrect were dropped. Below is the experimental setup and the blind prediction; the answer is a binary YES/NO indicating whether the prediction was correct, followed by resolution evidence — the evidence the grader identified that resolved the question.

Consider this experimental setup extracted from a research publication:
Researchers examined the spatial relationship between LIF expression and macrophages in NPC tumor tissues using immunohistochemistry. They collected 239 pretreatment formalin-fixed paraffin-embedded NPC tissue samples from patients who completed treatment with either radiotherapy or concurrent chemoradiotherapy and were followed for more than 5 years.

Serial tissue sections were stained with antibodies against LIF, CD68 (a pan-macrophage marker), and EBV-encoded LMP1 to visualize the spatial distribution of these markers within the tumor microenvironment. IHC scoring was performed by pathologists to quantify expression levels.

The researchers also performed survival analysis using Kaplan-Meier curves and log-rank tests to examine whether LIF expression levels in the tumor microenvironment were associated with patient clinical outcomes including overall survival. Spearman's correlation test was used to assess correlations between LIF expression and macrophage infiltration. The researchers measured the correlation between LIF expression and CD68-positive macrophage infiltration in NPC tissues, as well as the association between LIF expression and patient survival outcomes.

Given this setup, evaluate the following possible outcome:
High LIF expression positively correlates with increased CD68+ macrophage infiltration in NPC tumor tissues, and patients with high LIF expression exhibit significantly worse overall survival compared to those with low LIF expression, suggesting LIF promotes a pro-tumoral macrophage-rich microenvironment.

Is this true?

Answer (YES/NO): NO